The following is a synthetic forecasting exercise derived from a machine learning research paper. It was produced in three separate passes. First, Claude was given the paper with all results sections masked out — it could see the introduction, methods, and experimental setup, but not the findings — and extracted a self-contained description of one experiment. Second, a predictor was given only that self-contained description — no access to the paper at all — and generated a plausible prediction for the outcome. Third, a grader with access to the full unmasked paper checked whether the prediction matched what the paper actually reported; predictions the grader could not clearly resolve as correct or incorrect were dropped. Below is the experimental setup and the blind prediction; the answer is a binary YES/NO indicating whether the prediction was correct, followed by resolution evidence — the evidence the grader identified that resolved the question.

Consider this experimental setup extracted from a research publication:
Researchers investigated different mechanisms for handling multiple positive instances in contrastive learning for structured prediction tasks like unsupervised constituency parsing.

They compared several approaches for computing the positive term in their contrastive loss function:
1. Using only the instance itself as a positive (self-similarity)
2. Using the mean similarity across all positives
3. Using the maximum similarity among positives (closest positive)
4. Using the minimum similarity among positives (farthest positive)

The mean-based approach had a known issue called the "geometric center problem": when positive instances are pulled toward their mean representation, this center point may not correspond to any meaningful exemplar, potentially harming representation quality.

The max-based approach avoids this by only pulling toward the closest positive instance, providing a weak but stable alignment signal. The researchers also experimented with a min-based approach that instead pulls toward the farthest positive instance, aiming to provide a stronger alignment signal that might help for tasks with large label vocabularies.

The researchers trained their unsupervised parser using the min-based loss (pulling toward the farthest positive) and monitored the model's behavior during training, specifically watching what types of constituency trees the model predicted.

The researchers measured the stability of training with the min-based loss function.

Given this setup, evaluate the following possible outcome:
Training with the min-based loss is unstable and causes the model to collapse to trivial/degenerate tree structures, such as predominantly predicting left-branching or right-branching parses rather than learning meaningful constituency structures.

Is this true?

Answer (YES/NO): YES